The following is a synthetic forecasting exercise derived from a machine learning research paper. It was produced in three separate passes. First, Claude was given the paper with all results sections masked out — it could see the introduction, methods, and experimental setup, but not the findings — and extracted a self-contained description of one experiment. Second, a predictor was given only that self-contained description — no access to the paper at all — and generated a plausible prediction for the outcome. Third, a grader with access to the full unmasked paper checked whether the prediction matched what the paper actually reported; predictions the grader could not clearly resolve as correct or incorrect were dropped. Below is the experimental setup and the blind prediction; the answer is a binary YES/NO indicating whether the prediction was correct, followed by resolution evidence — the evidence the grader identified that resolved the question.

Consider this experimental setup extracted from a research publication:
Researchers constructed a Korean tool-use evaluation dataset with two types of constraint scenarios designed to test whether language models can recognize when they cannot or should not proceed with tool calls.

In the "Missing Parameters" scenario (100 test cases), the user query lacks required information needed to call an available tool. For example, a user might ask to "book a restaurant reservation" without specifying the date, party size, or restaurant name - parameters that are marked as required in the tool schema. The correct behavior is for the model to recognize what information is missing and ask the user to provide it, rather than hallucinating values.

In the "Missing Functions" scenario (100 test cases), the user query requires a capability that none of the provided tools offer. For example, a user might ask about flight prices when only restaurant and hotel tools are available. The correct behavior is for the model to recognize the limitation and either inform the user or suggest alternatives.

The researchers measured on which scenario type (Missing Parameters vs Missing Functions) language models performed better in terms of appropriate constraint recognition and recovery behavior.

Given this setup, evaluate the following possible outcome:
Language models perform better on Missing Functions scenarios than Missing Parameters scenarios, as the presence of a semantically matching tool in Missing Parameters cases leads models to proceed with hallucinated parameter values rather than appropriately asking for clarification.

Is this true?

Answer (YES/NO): YES